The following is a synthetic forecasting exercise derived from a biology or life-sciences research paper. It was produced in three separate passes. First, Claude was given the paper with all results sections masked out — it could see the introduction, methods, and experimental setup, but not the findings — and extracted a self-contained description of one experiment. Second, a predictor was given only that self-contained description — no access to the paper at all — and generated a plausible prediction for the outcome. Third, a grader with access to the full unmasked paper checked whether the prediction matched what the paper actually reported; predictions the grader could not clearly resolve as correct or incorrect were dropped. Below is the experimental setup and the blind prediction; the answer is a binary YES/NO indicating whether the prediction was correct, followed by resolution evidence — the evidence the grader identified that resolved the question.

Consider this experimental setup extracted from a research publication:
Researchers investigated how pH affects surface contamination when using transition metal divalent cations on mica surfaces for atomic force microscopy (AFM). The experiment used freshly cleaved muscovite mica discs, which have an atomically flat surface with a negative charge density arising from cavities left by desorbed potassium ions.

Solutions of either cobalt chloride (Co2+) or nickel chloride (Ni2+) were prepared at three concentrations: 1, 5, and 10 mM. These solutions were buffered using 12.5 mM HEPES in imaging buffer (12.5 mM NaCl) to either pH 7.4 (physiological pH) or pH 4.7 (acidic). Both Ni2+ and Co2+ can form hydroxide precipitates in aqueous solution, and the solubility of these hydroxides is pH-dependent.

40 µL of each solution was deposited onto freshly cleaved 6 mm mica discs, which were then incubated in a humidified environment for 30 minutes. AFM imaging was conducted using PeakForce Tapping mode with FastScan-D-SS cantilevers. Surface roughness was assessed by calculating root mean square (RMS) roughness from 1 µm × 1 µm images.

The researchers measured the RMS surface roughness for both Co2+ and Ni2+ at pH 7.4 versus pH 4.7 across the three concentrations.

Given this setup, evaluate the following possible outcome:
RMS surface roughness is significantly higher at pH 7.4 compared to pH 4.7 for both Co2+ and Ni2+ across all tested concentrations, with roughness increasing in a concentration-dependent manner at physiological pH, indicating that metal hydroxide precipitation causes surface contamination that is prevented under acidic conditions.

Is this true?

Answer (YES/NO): NO